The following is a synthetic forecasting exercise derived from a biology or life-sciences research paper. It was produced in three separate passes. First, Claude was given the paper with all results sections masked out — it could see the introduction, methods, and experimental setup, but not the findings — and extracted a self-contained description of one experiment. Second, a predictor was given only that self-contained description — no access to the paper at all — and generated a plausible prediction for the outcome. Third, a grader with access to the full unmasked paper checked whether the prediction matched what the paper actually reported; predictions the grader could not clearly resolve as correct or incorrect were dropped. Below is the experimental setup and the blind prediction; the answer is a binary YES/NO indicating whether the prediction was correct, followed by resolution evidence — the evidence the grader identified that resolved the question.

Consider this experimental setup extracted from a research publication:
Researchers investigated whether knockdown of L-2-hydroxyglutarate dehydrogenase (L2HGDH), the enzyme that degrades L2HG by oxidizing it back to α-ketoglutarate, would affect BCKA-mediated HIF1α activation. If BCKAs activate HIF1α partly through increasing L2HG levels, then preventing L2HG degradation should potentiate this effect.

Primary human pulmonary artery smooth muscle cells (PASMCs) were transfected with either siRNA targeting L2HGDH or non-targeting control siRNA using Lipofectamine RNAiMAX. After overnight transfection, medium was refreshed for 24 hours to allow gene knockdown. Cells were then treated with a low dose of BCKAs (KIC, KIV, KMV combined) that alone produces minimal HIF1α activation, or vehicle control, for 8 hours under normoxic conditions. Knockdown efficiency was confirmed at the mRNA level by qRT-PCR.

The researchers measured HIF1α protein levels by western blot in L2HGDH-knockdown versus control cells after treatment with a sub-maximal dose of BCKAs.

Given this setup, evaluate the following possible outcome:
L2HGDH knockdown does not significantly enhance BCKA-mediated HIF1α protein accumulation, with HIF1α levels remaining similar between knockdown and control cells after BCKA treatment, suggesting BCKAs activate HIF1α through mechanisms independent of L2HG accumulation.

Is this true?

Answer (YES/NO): NO